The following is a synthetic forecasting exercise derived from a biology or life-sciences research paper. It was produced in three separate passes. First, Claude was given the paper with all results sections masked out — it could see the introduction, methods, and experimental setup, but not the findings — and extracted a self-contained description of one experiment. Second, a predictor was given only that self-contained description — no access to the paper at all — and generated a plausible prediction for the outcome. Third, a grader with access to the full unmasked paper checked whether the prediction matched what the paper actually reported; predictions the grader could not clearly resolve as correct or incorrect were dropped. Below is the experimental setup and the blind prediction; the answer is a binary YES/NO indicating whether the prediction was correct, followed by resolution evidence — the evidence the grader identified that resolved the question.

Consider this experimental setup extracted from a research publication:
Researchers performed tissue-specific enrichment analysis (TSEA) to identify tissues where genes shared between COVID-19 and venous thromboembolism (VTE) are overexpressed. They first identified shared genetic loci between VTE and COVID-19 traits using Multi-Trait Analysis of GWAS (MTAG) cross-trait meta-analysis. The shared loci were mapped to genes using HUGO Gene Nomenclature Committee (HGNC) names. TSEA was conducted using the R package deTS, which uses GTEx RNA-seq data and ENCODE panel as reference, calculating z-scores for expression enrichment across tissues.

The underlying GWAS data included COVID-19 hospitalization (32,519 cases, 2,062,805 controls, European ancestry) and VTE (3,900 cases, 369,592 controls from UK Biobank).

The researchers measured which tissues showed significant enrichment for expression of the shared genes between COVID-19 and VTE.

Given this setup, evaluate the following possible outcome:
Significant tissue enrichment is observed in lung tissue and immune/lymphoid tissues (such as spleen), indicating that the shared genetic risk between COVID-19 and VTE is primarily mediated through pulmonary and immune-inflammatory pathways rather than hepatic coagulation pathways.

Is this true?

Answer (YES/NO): NO